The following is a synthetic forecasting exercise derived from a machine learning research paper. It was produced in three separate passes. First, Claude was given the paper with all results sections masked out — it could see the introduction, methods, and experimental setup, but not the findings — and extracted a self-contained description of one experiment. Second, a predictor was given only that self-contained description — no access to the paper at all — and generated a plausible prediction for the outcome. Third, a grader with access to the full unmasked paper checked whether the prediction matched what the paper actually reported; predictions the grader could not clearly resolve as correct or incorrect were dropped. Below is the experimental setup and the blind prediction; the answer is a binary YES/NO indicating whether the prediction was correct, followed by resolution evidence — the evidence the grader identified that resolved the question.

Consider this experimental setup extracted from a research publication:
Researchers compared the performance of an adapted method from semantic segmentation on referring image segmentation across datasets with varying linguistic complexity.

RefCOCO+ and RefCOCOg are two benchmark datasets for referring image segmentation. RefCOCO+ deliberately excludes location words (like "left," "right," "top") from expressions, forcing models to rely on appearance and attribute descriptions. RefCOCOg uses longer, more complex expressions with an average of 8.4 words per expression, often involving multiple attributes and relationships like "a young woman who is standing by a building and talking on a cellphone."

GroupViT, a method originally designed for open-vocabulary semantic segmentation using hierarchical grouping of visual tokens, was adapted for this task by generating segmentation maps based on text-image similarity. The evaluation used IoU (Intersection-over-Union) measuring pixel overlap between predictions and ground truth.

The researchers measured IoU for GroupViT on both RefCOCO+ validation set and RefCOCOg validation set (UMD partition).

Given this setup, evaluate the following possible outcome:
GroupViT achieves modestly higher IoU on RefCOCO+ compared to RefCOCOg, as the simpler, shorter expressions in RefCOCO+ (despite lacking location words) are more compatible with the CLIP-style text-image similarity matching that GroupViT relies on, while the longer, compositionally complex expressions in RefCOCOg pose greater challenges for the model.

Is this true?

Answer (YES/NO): NO